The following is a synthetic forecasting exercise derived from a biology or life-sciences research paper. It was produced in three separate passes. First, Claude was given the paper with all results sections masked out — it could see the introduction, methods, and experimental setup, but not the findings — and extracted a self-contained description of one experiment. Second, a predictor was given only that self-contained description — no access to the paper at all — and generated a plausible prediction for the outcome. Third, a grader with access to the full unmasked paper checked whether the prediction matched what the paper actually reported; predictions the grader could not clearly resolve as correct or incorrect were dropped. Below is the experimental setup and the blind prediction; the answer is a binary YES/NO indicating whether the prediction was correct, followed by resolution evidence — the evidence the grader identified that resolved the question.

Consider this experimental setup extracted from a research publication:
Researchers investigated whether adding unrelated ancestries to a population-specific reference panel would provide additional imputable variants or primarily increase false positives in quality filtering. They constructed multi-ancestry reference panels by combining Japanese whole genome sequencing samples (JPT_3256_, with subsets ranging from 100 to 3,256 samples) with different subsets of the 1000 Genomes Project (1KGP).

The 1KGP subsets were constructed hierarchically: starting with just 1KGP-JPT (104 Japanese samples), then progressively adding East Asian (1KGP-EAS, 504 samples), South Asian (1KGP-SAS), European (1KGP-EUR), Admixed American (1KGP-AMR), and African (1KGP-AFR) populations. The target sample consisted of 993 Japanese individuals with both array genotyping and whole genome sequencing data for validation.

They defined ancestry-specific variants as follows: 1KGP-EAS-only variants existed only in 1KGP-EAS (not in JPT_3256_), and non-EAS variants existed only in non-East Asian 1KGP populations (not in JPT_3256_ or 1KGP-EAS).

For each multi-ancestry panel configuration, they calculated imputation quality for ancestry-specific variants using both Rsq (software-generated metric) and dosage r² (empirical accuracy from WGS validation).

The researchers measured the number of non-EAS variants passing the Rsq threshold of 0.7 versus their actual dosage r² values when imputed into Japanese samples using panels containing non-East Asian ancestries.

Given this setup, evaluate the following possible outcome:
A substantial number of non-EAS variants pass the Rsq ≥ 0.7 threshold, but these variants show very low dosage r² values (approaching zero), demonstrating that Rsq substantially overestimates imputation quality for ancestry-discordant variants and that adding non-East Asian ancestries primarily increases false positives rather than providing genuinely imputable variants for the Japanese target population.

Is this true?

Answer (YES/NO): NO